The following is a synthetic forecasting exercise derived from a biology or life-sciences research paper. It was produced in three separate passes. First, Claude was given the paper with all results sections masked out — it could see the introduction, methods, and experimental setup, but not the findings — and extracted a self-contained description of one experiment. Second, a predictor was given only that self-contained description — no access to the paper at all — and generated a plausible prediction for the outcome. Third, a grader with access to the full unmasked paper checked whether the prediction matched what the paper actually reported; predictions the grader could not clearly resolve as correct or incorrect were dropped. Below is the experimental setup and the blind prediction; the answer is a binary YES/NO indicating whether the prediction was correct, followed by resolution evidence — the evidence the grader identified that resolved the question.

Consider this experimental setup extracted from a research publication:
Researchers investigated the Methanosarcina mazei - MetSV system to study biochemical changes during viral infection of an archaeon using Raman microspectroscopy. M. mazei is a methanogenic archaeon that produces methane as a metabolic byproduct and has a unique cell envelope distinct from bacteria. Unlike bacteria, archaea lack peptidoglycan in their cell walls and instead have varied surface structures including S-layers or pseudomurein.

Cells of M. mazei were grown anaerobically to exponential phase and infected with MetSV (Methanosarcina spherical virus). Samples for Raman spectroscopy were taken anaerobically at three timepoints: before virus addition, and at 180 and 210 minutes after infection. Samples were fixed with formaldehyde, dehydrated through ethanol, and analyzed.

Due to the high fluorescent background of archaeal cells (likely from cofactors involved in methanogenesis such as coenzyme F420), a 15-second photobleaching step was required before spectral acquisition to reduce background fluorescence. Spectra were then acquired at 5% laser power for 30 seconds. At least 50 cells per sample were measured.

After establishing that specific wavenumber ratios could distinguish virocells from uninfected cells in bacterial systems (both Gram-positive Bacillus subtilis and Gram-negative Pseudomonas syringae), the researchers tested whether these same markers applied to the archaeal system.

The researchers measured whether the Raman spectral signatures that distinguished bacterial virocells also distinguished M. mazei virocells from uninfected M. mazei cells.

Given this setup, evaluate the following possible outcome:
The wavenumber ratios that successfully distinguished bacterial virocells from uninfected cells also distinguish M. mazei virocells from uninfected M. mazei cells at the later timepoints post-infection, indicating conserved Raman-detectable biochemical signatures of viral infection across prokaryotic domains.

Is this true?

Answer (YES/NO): NO